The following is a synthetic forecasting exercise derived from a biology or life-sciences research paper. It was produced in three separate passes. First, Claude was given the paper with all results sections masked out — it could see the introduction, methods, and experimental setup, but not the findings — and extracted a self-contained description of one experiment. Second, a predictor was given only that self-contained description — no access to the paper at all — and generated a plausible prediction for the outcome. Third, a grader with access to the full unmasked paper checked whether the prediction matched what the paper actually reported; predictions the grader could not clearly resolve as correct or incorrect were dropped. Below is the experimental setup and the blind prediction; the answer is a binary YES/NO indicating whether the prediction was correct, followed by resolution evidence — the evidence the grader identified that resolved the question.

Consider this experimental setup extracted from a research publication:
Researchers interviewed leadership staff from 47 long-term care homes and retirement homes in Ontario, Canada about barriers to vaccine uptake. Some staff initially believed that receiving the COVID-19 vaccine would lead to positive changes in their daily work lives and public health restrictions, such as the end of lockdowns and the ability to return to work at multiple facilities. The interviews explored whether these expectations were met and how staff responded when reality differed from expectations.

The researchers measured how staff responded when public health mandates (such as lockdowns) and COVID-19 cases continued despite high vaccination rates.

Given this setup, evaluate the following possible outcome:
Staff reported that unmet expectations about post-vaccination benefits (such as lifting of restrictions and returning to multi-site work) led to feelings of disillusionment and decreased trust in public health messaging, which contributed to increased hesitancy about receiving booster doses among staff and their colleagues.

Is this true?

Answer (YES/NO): NO